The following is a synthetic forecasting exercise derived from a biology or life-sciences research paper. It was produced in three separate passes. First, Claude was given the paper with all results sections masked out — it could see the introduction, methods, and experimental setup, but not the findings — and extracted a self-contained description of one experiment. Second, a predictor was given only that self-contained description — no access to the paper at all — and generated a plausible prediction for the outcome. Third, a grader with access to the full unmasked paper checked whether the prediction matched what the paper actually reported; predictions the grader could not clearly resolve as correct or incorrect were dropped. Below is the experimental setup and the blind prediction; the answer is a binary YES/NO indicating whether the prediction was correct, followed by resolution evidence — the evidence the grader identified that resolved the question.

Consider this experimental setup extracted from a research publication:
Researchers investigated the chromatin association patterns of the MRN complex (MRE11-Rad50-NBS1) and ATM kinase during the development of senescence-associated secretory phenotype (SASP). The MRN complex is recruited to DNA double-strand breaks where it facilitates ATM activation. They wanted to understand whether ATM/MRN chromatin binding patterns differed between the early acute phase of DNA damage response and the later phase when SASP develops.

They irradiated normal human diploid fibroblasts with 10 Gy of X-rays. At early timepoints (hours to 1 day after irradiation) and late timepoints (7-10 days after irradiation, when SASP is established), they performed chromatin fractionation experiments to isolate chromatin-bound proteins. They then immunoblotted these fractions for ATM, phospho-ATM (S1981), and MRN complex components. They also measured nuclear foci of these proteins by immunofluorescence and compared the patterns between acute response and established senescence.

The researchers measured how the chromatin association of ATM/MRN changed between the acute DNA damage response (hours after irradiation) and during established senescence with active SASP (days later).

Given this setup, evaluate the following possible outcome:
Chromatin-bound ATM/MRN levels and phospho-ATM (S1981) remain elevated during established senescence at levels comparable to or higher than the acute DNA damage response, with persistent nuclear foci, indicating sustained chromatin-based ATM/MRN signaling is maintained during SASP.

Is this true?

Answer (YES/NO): NO